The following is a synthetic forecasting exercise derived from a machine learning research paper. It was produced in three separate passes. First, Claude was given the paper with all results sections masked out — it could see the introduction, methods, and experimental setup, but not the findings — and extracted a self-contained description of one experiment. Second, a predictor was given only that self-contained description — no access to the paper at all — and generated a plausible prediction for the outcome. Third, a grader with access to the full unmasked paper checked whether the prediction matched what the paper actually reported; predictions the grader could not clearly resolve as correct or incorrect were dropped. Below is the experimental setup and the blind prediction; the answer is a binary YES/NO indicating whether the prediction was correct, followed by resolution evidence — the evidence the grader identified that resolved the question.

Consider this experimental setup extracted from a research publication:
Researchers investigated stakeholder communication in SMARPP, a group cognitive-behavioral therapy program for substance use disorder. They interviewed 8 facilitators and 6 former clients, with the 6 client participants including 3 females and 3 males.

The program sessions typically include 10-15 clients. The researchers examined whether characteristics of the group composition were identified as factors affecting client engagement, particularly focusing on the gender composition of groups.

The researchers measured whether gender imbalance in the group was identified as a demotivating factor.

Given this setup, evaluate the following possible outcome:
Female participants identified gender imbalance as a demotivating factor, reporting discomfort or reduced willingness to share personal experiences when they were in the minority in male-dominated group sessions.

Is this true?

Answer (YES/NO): NO